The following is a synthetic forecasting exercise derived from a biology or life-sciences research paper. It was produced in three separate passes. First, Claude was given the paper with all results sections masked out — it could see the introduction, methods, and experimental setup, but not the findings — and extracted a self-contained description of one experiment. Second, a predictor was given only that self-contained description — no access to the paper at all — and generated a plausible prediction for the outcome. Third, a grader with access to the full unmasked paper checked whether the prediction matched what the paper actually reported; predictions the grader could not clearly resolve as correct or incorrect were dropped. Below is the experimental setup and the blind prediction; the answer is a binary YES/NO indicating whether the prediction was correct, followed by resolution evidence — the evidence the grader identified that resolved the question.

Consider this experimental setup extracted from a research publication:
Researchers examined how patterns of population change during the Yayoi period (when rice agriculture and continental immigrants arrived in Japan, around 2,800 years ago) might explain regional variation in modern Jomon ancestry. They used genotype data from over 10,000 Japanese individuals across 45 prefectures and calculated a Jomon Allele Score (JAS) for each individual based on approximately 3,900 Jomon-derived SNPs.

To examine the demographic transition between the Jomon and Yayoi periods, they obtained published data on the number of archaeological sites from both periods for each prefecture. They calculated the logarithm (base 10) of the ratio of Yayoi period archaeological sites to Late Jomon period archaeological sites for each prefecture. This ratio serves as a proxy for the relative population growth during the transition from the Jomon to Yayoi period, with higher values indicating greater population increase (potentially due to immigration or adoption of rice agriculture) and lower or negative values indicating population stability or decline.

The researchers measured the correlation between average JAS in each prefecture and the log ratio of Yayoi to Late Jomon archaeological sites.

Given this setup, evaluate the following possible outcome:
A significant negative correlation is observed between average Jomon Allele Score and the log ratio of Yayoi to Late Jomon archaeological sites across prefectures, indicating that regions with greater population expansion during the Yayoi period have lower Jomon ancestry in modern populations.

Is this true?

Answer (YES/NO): YES